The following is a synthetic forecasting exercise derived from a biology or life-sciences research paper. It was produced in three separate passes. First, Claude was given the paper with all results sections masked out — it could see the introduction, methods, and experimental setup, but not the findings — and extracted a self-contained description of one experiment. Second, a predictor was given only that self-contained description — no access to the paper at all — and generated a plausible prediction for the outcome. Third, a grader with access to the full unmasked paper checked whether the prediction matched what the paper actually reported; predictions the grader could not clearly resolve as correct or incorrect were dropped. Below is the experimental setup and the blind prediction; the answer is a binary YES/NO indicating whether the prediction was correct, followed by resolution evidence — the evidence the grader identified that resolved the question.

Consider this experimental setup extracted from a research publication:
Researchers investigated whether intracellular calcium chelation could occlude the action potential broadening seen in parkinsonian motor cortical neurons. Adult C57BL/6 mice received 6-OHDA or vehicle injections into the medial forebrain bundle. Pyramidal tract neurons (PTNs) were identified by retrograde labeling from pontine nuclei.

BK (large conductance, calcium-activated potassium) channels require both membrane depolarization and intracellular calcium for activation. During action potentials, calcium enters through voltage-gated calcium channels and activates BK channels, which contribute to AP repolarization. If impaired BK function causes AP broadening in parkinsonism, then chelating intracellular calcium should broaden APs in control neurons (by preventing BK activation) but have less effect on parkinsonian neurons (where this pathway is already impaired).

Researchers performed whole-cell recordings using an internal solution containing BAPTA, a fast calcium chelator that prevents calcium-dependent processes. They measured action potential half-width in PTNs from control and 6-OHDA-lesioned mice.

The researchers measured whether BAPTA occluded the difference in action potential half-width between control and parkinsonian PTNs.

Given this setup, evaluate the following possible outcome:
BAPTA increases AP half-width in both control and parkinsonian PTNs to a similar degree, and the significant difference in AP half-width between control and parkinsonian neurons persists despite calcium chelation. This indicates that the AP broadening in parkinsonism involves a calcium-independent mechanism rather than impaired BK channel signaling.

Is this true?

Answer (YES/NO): NO